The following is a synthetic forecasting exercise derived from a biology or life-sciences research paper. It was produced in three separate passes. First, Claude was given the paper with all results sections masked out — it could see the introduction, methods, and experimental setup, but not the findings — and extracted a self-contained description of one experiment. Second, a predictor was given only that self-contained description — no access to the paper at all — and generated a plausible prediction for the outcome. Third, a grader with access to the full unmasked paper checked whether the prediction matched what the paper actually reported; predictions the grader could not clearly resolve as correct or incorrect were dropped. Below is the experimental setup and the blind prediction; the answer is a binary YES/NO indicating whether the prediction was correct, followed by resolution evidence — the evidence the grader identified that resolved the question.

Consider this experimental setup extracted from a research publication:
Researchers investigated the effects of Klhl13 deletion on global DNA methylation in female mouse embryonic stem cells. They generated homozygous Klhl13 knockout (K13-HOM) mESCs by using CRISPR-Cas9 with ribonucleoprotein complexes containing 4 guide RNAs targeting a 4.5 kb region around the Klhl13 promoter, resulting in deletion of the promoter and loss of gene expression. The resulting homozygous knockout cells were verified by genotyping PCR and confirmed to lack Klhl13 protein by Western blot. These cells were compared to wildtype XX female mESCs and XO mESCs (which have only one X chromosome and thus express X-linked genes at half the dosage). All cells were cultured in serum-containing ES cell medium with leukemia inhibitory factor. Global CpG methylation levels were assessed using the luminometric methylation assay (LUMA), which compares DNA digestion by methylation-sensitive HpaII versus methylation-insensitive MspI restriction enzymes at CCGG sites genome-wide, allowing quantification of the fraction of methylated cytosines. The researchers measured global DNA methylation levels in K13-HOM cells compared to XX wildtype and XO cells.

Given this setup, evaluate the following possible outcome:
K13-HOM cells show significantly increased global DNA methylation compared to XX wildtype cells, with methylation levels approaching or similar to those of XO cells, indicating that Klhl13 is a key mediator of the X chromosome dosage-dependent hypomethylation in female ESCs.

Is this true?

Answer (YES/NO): NO